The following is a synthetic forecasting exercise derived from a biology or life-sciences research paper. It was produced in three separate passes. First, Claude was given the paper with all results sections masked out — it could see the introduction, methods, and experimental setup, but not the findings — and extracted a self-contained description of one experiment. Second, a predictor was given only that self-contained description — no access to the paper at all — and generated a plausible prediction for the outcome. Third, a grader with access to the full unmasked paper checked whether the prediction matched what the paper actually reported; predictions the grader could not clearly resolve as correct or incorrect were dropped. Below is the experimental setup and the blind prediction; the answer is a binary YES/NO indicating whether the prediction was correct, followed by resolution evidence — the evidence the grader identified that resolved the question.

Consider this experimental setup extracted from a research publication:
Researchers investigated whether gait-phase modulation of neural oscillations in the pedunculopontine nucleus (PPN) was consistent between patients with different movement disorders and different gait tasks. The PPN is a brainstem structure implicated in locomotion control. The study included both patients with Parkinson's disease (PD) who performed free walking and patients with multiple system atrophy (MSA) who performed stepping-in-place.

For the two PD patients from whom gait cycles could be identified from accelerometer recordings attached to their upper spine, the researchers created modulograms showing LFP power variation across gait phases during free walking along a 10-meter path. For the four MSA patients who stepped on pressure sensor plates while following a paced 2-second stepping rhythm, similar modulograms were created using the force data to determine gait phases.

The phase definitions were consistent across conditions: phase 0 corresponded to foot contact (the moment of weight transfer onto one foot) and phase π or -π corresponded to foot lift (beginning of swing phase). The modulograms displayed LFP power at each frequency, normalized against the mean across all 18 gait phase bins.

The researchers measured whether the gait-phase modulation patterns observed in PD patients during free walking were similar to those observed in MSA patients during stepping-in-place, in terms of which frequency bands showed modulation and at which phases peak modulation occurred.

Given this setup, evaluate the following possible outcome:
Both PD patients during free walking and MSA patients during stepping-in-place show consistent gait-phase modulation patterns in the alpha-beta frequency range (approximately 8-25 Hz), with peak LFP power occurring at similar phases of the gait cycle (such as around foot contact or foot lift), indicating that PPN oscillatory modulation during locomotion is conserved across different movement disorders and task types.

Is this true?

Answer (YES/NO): YES